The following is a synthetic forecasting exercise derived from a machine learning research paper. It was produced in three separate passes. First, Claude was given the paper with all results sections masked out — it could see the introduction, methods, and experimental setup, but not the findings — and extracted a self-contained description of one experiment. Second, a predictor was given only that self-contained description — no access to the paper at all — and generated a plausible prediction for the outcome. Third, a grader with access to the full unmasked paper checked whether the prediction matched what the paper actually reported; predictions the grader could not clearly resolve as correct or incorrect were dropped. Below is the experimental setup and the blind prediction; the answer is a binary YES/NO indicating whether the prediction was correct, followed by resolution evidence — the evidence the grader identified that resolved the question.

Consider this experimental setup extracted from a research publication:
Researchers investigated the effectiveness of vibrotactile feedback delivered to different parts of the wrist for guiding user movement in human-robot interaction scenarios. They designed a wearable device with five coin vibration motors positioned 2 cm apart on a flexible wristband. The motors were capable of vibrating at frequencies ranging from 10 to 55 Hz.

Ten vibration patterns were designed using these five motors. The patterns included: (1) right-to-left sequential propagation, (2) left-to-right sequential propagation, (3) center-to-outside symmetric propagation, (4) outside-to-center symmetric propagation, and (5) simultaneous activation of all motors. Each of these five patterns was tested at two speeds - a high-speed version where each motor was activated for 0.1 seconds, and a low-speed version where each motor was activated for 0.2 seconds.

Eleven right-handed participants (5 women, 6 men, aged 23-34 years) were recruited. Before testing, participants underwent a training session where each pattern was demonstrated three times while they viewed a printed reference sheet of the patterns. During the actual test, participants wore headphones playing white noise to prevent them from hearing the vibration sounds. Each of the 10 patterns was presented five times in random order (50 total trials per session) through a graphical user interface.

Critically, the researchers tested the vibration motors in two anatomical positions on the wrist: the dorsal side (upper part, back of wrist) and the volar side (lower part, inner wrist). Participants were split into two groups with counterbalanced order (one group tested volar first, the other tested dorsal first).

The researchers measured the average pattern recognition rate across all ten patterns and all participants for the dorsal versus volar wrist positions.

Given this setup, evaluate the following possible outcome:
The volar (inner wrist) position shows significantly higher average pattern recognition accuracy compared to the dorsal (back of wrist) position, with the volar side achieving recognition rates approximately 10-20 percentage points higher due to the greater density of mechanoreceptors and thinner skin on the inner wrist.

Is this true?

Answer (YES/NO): NO